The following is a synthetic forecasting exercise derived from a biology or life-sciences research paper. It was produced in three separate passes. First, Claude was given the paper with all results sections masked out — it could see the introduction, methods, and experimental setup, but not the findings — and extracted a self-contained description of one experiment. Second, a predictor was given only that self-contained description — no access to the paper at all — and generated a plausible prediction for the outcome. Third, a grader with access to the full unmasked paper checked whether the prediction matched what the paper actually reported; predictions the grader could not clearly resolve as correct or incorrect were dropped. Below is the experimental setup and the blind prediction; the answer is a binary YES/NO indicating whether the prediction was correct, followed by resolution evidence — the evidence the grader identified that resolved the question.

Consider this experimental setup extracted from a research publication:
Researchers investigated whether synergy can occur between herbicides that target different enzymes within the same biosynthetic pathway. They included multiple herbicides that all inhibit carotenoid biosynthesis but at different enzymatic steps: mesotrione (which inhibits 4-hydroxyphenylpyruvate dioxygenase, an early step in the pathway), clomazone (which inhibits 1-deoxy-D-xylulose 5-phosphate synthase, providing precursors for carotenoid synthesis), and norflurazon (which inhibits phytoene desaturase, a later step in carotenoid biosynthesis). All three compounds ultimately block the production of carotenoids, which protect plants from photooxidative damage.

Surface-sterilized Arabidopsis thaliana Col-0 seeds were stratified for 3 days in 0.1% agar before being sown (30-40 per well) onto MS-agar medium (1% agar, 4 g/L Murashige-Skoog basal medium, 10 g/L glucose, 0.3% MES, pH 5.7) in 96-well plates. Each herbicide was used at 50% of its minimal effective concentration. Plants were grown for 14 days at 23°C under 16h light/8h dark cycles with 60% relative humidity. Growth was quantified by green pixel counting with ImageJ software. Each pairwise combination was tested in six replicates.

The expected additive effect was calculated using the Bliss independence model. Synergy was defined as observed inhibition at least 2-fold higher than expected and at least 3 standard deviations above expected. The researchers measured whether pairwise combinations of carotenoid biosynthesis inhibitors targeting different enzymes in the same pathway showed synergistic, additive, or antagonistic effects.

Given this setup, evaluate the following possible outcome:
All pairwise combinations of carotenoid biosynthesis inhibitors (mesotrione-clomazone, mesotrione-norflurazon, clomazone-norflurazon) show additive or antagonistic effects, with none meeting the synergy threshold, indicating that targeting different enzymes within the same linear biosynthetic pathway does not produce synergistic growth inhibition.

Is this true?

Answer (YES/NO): NO